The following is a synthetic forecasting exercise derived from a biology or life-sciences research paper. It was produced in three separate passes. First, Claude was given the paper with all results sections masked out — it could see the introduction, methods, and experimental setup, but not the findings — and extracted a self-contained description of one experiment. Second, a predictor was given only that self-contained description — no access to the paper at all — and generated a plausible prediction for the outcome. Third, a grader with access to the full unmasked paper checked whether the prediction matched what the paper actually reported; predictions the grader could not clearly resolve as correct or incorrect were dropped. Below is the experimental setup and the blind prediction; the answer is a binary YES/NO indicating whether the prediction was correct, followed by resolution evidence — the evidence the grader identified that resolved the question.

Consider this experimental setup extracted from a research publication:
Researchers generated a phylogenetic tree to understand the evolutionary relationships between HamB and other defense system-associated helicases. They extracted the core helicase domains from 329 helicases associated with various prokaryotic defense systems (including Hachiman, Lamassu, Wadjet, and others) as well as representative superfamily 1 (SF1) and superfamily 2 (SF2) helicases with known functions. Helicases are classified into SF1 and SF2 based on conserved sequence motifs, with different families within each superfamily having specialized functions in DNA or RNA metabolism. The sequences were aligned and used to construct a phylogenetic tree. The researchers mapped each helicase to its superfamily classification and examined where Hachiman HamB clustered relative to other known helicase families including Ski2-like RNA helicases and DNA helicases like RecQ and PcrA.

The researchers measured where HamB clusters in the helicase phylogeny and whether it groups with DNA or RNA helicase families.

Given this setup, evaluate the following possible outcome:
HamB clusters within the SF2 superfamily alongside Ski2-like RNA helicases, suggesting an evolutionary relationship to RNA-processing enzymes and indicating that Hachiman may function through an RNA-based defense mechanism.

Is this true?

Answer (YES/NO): NO